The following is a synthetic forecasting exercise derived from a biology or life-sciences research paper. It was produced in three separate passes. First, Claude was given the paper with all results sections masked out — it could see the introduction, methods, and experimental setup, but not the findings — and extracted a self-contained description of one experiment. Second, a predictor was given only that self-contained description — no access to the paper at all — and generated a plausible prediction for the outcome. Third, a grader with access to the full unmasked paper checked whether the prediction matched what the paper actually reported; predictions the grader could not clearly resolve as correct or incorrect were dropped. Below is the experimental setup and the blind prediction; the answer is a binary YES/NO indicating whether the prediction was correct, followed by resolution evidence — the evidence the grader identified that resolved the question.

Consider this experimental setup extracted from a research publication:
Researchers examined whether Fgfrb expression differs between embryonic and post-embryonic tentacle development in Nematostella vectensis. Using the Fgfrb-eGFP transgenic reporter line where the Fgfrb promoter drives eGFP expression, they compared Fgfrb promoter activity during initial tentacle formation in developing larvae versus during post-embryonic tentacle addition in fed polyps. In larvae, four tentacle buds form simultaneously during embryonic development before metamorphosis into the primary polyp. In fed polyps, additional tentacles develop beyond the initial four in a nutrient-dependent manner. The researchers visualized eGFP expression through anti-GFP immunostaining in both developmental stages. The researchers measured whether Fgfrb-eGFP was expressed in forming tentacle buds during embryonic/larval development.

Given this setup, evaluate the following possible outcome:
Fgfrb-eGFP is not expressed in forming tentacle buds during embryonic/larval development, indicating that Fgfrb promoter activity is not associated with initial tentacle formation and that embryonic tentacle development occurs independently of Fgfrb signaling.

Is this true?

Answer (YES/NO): YES